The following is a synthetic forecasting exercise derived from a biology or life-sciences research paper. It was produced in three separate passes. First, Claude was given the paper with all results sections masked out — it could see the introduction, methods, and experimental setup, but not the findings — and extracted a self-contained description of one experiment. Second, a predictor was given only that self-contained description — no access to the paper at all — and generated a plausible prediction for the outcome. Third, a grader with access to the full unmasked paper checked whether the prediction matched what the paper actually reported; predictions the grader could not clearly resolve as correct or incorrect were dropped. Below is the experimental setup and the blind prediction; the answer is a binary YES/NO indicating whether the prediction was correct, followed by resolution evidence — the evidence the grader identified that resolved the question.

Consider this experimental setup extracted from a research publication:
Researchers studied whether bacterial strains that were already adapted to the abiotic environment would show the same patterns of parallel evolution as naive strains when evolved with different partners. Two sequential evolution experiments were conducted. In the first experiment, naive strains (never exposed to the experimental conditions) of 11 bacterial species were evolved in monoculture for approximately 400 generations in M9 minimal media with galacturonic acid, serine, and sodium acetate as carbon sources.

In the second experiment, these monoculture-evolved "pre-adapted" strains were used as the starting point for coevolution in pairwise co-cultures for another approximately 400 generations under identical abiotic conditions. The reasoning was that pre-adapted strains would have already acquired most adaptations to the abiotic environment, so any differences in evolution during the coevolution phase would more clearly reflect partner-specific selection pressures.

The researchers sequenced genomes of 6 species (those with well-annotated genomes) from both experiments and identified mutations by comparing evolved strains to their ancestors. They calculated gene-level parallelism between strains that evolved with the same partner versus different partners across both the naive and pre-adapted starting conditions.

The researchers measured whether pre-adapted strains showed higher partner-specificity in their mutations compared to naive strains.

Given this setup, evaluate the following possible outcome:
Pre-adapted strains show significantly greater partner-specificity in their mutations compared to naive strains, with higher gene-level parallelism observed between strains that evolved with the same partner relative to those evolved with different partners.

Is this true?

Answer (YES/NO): NO